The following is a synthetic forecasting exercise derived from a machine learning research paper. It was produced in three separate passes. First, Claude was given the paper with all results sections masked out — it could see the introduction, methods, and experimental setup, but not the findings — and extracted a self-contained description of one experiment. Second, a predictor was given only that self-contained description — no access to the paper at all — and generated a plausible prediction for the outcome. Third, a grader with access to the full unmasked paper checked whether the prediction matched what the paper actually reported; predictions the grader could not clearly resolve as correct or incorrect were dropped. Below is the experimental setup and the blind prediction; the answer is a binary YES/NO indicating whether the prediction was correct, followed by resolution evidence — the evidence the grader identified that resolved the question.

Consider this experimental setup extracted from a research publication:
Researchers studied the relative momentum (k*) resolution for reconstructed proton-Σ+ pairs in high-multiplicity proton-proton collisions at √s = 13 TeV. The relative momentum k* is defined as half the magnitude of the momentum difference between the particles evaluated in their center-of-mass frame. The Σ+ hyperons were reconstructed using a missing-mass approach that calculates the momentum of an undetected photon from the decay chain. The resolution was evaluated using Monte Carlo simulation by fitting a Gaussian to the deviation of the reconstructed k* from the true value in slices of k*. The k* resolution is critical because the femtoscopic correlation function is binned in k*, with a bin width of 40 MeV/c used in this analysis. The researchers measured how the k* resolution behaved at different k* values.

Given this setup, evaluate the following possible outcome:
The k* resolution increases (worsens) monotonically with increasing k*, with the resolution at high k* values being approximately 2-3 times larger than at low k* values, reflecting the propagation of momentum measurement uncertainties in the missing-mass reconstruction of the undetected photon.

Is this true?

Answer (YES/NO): NO